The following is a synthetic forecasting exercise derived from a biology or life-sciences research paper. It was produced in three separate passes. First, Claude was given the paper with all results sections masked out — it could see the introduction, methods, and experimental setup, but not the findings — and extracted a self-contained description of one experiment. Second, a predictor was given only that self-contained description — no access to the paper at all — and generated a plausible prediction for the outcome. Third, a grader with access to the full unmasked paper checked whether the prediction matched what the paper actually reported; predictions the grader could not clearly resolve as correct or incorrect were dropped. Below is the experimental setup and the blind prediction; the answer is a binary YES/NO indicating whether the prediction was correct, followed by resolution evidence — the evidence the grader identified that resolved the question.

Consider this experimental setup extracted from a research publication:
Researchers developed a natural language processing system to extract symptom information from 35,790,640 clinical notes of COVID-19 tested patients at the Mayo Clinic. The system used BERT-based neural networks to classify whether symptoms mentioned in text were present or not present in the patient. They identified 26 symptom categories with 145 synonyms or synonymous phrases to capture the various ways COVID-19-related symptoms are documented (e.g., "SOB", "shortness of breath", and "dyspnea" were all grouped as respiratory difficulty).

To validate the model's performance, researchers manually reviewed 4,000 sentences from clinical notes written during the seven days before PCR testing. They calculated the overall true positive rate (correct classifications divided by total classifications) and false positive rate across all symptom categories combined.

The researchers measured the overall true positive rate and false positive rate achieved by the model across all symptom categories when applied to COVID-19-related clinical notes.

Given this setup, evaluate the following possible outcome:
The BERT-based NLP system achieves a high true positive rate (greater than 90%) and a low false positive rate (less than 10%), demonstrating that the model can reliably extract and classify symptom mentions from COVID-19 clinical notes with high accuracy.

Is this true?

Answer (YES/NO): NO